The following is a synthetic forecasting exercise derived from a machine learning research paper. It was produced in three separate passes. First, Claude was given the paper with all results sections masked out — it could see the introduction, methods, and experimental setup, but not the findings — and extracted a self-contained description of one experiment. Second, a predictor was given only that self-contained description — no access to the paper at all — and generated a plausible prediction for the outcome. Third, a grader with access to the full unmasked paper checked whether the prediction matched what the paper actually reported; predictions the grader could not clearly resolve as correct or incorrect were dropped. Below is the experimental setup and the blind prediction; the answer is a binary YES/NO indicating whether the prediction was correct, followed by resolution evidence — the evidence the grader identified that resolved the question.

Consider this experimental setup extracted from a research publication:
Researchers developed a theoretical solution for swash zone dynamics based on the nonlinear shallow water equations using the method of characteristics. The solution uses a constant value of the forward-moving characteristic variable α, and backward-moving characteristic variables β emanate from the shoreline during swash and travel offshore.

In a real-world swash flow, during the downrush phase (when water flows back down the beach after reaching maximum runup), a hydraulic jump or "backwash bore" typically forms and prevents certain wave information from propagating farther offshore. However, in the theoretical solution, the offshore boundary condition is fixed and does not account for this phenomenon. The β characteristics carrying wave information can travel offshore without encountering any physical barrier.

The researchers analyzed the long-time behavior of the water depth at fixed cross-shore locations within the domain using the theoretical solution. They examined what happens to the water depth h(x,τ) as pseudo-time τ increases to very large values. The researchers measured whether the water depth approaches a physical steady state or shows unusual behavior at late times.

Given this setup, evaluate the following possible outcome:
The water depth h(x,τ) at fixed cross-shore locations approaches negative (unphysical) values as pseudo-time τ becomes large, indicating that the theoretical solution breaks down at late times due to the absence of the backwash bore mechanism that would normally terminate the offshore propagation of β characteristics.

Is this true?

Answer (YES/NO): NO